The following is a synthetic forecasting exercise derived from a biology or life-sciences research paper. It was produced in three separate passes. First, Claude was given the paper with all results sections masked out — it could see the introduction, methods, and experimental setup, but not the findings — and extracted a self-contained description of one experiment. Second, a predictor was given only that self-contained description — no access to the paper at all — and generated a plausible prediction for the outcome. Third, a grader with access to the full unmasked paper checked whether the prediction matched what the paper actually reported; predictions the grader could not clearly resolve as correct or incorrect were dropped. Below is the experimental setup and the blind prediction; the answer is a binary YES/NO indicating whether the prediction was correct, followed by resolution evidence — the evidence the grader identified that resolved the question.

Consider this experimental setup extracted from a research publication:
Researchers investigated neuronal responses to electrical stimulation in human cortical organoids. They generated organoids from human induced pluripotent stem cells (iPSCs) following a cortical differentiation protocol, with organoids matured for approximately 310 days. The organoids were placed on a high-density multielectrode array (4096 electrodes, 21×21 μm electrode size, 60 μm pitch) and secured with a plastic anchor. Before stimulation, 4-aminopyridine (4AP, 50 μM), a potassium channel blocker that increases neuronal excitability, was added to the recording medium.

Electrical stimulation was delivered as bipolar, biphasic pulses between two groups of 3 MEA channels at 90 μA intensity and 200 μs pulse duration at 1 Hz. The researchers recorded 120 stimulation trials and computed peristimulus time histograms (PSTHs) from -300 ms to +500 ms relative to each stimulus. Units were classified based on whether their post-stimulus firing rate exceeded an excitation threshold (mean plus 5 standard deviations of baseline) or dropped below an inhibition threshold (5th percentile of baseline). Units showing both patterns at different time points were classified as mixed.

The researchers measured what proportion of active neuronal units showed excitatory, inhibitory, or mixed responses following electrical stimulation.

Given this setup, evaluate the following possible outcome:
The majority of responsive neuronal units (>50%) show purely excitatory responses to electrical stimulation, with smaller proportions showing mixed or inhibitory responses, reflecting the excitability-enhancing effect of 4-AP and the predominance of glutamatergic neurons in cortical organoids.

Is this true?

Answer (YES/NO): YES